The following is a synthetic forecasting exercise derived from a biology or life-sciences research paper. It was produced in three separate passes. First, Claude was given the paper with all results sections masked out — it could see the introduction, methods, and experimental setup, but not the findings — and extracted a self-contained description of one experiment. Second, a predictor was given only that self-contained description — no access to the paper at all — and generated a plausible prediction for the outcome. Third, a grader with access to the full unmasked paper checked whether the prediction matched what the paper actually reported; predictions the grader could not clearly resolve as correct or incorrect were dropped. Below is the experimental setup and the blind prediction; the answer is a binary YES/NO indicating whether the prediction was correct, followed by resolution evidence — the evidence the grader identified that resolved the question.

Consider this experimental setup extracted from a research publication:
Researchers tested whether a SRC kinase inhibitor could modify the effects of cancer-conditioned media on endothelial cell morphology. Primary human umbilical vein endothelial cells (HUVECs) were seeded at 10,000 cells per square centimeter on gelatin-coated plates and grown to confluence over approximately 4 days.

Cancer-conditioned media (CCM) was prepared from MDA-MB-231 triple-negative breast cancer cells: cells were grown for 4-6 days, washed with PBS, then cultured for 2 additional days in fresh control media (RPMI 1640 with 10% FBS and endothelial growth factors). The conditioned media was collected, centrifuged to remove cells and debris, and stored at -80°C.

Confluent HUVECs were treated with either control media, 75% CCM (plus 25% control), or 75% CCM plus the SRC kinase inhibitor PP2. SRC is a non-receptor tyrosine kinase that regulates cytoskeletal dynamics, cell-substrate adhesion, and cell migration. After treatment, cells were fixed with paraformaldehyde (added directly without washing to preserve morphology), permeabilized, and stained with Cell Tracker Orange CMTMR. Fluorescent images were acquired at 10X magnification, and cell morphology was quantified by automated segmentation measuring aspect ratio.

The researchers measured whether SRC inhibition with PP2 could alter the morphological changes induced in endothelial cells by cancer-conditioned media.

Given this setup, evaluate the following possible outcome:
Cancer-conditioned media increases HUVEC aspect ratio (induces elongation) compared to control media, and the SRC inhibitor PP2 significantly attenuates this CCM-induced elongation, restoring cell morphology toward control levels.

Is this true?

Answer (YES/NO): NO